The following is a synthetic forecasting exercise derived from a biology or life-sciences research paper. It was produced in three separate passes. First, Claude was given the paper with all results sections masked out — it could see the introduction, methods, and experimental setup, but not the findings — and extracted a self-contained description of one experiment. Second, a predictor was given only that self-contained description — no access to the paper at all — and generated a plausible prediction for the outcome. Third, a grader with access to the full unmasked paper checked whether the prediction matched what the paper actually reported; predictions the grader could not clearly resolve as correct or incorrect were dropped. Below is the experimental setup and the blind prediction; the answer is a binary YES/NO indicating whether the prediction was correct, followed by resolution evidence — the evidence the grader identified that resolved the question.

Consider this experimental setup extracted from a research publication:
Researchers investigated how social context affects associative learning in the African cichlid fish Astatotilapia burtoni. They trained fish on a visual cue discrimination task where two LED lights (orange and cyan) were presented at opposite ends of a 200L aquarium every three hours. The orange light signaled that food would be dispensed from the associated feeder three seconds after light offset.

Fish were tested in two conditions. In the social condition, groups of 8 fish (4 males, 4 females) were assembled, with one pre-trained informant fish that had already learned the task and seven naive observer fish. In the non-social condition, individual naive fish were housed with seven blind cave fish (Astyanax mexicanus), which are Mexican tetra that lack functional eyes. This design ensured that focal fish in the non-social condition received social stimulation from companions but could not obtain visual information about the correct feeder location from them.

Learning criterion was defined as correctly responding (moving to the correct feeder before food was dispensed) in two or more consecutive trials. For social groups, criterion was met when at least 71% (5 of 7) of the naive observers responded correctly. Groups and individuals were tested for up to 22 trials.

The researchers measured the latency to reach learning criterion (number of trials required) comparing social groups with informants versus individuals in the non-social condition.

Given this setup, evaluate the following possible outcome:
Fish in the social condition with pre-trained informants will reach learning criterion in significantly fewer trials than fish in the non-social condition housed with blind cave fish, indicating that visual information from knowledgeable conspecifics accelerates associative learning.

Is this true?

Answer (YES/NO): NO